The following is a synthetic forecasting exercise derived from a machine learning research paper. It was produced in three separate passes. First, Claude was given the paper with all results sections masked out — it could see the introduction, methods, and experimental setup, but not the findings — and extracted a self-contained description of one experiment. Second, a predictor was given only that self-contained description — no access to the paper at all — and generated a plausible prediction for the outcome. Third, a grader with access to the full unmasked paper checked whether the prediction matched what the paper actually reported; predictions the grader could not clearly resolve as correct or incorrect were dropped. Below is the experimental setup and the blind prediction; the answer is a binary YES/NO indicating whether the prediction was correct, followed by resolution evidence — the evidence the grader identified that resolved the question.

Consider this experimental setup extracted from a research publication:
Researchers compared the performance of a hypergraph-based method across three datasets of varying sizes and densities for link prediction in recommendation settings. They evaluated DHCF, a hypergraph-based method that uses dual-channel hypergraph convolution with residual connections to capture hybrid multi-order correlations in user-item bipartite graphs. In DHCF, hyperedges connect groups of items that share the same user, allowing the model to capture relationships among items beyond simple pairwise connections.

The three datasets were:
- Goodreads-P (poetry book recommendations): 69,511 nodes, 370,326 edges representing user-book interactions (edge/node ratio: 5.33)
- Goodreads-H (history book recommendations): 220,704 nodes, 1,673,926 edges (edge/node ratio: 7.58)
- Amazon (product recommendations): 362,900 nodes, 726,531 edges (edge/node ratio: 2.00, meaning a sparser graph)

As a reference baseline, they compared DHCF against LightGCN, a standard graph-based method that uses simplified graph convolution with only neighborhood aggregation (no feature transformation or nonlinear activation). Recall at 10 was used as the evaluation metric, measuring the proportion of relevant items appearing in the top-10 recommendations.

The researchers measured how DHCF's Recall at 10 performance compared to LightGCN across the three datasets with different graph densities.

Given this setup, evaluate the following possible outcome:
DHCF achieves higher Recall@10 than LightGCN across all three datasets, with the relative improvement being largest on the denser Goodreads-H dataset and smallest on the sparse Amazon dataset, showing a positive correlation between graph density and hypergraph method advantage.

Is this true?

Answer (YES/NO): NO